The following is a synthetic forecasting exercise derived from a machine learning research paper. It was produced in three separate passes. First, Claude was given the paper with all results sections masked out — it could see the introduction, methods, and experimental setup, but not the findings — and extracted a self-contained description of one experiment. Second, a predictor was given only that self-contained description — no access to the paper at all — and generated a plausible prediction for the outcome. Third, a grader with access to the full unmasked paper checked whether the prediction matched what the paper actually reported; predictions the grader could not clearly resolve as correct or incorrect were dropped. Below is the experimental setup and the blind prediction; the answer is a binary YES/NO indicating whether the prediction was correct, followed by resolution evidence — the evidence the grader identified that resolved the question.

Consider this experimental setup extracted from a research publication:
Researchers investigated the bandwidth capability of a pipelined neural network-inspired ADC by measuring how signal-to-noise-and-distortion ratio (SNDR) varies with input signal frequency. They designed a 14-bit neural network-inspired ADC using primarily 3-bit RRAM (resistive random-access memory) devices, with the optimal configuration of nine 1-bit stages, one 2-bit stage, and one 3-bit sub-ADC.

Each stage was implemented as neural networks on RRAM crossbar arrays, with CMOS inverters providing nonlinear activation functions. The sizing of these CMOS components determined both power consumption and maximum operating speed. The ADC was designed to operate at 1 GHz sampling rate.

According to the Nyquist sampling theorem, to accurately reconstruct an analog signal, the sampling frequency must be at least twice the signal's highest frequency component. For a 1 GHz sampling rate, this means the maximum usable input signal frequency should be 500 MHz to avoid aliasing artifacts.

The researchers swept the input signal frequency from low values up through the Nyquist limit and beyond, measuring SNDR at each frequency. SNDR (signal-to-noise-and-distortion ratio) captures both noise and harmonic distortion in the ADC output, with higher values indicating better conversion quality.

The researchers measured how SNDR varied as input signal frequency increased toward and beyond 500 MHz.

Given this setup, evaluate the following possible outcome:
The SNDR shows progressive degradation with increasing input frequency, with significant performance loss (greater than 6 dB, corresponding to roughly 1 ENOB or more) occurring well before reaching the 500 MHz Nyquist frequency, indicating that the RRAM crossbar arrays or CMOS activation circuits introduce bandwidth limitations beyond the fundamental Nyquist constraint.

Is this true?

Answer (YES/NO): NO